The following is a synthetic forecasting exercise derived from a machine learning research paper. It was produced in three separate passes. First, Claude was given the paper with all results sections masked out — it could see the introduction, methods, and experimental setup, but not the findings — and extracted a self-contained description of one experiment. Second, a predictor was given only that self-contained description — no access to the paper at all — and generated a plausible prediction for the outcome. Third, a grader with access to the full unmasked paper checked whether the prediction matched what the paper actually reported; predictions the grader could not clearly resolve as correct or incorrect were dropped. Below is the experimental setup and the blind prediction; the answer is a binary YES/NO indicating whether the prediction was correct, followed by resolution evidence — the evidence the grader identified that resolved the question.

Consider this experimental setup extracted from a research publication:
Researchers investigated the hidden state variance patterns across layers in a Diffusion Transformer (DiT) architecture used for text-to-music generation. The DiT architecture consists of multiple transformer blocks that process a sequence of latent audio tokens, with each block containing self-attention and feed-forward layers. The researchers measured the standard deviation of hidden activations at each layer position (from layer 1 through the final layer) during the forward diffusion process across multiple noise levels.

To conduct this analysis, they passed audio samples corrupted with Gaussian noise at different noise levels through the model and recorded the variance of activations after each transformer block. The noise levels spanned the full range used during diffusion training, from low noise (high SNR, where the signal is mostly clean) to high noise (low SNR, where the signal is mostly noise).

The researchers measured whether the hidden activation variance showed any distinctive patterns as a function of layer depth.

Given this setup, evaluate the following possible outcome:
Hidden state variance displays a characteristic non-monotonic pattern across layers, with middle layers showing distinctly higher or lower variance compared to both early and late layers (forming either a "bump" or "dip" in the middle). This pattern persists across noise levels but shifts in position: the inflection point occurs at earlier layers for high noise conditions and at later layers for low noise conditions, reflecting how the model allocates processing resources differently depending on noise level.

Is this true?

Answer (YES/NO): NO